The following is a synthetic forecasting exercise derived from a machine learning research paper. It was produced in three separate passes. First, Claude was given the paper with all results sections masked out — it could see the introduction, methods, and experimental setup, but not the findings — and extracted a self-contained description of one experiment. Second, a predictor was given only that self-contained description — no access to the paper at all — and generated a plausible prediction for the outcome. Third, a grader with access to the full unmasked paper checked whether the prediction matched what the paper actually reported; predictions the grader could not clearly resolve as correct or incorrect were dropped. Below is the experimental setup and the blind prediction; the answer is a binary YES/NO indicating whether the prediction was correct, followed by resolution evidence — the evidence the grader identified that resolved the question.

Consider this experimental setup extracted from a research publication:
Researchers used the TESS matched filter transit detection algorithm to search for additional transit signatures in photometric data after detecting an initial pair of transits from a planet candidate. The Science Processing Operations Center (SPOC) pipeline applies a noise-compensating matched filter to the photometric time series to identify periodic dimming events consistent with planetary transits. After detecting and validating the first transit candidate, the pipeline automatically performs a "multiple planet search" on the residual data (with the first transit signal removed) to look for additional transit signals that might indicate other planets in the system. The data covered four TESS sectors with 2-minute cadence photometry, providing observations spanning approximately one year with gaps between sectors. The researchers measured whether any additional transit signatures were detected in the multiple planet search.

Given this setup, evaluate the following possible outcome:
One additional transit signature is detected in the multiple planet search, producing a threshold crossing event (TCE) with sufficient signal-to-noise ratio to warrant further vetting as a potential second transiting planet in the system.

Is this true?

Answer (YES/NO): NO